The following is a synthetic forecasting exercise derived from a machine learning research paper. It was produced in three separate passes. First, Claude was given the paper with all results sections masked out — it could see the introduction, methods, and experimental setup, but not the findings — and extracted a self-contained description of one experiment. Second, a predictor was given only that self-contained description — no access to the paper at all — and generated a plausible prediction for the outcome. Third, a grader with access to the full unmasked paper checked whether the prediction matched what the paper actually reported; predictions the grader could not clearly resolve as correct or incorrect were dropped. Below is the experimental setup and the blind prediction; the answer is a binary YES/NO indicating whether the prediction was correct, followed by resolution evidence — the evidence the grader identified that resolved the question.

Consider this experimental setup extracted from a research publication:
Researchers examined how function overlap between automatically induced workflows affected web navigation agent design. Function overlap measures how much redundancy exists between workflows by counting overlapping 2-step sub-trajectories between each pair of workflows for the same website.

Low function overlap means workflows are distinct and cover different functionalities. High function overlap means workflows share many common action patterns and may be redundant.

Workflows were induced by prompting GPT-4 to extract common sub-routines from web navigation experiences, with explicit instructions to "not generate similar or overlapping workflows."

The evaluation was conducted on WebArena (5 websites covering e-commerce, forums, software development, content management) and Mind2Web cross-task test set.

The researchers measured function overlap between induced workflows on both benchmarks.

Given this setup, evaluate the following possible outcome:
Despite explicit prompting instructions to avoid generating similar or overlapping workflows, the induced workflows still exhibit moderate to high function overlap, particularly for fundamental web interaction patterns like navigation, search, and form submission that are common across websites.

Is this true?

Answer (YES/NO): NO